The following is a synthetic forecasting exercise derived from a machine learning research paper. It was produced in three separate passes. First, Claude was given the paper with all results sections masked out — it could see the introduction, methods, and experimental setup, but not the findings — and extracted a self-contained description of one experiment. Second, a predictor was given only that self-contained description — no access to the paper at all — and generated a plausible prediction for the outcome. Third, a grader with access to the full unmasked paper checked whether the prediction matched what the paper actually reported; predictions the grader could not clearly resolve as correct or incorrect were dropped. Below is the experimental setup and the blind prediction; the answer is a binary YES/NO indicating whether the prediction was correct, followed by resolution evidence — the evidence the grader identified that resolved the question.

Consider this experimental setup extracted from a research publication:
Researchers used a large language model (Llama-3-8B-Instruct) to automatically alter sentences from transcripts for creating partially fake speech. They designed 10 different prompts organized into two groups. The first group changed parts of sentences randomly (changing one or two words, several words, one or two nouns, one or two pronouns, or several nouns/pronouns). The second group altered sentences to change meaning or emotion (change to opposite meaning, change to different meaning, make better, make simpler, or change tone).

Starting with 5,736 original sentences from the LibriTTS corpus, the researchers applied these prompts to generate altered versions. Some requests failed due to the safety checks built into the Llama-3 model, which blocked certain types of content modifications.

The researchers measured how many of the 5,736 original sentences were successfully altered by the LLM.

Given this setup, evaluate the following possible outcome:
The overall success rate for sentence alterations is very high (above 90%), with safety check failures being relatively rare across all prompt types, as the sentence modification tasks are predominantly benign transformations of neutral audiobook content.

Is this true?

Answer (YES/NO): YES